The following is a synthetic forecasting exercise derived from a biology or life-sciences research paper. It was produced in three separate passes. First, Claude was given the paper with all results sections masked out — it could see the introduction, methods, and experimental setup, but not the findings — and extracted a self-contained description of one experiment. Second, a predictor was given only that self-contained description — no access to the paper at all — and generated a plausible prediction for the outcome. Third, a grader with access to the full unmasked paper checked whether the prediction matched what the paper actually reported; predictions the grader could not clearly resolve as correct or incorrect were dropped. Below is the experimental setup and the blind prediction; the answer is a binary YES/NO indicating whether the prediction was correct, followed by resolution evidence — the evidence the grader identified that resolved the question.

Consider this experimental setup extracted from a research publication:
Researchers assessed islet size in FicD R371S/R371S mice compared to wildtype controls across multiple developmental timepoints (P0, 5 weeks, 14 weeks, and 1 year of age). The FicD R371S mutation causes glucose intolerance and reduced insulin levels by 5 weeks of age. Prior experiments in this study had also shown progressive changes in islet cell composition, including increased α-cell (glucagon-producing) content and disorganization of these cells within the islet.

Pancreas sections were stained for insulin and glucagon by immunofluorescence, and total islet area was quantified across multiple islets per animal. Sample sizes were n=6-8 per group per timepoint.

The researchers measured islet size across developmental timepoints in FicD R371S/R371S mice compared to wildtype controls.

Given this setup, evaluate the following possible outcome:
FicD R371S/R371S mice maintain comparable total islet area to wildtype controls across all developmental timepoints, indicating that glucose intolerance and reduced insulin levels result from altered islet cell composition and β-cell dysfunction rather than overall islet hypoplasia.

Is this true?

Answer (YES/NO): YES